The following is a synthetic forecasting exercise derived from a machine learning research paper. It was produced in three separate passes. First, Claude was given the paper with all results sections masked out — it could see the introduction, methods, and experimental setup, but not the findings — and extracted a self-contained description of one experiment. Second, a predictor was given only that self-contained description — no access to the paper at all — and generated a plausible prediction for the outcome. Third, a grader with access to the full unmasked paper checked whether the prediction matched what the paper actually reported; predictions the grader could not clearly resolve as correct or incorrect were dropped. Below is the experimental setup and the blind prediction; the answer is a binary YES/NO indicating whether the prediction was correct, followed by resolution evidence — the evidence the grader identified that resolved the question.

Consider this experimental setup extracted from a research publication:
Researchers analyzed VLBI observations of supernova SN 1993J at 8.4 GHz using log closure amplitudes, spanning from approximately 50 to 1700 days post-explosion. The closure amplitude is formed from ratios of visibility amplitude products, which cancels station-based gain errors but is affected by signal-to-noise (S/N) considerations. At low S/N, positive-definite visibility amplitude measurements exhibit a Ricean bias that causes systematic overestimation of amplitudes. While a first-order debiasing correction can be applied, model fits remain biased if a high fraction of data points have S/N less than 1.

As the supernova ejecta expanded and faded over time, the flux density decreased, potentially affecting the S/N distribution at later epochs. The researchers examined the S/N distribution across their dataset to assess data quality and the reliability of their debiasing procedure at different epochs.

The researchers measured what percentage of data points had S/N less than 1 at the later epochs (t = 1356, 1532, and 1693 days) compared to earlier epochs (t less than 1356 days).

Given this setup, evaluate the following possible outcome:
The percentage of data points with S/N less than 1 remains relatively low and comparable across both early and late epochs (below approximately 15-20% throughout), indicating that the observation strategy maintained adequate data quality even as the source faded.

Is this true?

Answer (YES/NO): YES